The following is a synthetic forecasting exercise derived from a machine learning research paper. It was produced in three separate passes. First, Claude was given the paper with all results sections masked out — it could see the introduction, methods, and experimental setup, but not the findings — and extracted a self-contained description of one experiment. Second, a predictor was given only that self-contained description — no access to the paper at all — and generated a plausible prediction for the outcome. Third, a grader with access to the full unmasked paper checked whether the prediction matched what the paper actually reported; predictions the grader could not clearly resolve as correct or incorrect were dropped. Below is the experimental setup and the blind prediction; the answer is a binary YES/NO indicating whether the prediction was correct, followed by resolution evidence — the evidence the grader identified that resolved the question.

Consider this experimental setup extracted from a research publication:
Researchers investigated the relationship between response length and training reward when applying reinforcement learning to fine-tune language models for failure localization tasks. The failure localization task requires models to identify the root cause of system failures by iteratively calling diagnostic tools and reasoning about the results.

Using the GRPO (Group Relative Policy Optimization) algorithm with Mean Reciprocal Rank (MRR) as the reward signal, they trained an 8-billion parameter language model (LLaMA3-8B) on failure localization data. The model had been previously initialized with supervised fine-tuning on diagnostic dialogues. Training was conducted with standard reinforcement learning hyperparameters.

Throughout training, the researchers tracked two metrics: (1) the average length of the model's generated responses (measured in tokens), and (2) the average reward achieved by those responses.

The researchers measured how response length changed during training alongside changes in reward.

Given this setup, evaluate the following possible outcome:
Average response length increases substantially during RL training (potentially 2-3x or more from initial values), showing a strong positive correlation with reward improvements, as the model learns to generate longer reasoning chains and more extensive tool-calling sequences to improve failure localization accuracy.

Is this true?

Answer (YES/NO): NO